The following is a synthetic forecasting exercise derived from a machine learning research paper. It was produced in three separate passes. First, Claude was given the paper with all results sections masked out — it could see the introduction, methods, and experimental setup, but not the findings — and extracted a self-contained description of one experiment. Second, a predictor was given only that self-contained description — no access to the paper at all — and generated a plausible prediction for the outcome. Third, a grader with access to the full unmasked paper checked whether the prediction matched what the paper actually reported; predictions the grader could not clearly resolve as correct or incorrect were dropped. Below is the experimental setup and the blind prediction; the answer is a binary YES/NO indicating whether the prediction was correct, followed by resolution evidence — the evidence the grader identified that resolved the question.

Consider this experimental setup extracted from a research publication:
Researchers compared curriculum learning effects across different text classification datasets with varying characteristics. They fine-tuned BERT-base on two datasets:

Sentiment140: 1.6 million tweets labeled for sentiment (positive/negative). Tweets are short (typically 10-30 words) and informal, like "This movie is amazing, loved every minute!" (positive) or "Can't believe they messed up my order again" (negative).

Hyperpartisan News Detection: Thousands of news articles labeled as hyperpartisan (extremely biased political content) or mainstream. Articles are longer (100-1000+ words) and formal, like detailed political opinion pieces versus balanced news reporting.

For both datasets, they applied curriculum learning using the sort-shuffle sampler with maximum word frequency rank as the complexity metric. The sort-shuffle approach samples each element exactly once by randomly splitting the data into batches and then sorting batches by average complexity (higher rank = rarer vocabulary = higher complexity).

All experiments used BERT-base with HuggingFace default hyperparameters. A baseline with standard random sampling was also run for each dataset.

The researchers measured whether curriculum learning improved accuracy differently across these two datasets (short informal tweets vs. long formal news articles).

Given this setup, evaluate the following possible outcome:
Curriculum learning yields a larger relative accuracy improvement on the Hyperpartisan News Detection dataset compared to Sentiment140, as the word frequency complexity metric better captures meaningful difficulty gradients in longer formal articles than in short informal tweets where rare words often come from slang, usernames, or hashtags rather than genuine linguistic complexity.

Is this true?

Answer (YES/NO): NO